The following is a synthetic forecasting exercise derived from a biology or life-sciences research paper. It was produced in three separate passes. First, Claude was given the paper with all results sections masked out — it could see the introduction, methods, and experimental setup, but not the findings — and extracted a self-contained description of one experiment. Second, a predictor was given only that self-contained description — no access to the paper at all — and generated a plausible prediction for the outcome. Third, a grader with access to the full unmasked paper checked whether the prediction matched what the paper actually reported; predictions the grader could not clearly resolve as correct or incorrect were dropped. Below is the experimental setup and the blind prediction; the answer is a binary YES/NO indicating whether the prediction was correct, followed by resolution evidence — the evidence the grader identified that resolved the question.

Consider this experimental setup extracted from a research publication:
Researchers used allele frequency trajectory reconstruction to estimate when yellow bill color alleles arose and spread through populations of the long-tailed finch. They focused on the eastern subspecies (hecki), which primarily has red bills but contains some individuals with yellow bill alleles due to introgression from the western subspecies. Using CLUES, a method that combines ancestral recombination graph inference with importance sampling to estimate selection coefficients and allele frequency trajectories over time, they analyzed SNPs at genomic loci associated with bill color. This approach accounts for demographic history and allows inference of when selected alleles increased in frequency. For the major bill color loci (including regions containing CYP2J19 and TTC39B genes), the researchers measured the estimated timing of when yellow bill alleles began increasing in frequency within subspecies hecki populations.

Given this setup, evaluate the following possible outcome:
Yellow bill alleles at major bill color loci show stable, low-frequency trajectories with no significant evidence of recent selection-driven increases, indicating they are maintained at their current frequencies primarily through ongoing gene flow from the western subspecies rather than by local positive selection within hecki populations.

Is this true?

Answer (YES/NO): NO